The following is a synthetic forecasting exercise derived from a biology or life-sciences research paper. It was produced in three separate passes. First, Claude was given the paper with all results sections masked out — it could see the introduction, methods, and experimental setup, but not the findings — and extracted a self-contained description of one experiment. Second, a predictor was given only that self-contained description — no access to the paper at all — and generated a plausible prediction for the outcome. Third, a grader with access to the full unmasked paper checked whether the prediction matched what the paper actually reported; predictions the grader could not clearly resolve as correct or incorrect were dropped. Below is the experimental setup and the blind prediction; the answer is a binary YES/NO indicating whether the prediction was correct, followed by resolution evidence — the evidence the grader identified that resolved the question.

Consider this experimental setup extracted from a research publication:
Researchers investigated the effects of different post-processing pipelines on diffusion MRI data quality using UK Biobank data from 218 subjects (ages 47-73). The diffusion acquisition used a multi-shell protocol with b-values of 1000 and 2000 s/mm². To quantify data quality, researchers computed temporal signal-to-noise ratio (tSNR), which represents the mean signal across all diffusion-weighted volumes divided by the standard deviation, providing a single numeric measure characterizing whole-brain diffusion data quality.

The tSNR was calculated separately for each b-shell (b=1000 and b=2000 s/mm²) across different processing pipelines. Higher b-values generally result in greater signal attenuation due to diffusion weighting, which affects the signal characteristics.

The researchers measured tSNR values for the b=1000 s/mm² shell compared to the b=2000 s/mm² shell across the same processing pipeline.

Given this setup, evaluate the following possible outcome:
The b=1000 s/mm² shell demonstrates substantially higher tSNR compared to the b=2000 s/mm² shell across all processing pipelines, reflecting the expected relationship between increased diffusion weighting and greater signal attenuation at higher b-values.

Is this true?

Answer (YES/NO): NO